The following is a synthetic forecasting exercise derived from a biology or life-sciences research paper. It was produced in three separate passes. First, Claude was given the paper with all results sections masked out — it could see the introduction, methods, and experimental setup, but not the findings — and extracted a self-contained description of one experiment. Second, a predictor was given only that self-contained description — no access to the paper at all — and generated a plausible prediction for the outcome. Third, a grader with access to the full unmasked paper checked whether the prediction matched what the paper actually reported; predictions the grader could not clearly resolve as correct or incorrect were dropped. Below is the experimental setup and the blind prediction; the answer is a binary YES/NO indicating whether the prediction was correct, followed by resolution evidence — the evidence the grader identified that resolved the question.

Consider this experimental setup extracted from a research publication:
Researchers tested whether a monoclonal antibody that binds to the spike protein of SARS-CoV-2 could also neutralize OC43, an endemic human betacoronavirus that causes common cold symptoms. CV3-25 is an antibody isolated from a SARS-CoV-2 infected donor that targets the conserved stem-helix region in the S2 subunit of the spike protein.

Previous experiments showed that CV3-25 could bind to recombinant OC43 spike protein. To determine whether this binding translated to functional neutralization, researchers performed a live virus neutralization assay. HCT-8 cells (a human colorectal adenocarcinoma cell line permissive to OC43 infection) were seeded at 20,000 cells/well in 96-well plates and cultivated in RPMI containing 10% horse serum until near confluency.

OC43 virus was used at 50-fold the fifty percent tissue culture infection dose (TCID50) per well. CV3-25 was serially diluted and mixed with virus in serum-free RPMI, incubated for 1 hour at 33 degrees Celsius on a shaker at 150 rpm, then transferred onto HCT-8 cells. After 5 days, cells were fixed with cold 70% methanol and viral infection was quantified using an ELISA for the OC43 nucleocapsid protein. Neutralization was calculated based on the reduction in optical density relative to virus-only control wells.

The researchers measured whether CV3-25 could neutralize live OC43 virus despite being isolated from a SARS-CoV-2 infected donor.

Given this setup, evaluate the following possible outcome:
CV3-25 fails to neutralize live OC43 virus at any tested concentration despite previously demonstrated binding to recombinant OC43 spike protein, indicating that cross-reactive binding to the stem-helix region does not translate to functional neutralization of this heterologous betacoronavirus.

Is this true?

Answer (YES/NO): YES